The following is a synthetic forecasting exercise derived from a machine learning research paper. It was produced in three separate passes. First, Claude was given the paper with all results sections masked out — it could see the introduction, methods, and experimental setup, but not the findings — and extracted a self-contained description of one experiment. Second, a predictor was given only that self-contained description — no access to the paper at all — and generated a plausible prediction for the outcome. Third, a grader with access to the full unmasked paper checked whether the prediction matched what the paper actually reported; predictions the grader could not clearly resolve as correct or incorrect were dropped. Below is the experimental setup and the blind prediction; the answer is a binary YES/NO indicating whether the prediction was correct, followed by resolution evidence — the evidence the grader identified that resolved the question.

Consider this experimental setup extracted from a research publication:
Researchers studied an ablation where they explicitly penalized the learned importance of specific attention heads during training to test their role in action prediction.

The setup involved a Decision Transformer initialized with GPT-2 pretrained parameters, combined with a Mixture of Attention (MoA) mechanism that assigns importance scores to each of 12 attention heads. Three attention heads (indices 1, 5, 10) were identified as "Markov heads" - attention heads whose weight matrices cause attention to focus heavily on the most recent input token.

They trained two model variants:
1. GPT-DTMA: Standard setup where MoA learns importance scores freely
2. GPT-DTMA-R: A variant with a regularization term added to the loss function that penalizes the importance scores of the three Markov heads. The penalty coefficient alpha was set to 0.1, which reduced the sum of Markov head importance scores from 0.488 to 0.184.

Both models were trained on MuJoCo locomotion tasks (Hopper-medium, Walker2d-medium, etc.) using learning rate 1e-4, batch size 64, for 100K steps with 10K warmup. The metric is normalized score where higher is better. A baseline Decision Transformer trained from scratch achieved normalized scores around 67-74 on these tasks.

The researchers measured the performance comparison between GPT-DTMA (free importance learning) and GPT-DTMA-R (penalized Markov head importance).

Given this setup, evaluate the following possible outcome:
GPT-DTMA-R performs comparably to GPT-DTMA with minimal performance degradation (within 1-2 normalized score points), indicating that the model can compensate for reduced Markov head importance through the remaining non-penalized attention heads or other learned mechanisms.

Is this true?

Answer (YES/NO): NO